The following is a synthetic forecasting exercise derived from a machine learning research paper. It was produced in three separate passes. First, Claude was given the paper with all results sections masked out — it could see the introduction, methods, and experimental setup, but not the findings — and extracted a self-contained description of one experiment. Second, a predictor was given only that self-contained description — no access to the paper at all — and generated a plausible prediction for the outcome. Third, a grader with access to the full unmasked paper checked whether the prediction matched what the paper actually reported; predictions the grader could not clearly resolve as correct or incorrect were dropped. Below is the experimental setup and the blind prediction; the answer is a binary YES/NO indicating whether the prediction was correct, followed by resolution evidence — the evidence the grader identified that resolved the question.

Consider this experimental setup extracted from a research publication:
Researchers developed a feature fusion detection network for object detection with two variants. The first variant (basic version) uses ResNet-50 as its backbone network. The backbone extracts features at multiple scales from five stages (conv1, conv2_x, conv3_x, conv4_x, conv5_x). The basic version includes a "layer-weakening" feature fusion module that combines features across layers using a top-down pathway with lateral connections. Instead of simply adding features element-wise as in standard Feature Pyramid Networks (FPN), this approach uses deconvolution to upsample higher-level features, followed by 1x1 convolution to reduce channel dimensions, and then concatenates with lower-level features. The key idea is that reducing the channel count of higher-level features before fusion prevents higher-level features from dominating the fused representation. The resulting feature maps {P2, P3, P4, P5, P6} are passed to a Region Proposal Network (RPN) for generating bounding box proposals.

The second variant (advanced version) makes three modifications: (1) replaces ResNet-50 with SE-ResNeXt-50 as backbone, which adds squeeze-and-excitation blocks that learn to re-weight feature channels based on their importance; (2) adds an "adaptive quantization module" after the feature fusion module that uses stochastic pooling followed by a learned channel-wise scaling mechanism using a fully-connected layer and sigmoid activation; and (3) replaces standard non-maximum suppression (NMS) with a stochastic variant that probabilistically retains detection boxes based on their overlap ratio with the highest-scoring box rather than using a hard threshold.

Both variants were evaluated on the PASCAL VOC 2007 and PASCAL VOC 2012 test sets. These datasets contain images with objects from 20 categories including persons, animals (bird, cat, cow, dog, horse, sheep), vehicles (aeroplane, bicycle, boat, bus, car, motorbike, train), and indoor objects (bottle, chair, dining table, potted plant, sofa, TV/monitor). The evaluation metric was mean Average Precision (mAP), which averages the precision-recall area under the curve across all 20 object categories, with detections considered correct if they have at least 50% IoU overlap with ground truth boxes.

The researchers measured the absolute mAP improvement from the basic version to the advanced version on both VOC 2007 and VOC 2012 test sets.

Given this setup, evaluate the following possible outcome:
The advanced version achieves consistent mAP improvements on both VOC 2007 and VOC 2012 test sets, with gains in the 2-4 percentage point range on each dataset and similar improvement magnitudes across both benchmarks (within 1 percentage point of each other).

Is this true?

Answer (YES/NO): NO